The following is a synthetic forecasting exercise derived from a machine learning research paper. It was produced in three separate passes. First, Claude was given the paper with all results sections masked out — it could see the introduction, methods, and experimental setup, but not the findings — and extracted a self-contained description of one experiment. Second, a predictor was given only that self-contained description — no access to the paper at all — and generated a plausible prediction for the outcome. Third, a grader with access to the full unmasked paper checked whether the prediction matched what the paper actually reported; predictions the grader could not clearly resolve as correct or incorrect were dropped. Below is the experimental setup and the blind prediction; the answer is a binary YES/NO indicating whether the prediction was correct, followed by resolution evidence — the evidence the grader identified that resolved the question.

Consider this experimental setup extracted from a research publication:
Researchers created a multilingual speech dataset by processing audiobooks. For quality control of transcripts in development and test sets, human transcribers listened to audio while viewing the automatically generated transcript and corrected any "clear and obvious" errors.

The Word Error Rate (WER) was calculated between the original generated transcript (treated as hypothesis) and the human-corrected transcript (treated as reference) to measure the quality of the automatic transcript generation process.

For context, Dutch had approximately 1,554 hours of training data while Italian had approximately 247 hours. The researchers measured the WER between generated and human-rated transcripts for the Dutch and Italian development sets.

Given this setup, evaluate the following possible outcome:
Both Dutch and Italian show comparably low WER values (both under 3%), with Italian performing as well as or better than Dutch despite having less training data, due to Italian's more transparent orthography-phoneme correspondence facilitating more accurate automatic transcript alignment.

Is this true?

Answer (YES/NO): NO